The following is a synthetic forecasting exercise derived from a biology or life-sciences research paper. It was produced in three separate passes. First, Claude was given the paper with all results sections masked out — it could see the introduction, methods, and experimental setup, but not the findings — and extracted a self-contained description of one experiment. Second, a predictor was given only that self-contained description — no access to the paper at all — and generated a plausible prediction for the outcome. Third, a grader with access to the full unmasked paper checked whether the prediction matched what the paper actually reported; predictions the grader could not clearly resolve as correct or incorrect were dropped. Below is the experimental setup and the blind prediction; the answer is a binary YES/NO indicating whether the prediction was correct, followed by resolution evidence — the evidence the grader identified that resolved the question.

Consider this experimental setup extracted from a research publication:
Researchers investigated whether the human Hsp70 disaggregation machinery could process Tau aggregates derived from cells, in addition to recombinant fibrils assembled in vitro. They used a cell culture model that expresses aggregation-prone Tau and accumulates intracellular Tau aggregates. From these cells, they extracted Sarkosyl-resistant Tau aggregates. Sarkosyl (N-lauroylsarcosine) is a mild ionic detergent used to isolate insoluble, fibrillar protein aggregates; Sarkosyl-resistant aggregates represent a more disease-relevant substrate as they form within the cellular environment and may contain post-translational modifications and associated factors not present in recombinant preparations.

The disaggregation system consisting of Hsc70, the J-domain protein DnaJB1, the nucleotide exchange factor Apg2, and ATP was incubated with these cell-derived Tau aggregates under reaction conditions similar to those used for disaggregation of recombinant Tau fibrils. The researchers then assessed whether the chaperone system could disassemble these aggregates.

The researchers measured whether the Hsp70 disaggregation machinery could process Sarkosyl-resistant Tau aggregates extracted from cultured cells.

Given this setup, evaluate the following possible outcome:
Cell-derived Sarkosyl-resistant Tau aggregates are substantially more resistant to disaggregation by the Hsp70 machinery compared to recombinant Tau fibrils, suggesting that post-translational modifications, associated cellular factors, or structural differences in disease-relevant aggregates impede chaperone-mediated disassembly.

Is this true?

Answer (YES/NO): NO